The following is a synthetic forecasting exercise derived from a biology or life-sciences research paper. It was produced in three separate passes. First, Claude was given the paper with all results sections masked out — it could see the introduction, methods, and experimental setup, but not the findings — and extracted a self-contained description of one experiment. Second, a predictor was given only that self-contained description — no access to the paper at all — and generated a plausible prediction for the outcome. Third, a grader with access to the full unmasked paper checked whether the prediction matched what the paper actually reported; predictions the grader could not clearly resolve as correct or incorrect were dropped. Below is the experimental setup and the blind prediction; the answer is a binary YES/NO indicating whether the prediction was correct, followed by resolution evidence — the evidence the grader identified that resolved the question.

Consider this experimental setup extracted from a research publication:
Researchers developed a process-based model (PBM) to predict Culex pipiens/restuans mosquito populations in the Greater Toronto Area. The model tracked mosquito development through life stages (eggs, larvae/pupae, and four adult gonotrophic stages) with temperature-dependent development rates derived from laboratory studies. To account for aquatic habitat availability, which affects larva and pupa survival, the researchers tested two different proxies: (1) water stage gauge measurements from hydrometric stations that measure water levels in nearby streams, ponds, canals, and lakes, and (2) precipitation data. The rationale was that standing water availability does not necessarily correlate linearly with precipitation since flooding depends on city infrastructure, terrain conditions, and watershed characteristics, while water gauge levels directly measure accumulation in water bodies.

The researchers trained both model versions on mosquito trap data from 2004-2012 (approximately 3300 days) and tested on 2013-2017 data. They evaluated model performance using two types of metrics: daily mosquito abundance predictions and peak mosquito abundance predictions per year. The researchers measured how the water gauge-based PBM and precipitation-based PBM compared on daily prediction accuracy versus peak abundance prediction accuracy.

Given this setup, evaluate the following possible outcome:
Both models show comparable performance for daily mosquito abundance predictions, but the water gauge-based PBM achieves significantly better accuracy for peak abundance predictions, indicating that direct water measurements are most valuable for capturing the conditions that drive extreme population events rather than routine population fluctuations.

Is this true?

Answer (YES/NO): YES